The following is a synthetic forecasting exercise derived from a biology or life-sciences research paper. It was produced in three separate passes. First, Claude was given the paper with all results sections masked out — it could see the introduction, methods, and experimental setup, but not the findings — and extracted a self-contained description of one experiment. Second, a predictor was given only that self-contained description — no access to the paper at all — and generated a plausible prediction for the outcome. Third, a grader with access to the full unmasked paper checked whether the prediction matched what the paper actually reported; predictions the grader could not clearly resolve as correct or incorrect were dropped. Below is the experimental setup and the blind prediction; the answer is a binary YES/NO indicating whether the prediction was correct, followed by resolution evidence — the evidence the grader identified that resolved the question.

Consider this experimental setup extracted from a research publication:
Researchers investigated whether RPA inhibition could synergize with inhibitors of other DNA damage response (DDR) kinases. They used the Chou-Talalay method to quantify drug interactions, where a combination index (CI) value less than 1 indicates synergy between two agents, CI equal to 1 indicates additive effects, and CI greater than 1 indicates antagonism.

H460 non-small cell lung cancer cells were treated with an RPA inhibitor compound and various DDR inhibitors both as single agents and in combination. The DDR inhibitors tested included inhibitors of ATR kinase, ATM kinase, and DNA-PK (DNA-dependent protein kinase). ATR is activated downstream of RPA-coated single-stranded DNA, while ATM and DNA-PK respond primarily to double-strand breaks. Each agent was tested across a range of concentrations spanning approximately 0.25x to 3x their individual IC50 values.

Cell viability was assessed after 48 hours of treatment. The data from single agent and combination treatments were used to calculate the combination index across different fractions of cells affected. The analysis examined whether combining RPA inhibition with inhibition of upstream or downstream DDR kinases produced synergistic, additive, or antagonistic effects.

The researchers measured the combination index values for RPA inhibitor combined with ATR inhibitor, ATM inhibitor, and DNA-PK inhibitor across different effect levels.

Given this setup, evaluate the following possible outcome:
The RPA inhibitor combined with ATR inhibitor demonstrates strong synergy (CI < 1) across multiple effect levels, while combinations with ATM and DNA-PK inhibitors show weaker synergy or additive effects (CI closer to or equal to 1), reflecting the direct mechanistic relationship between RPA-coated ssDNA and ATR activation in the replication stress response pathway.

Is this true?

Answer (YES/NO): NO